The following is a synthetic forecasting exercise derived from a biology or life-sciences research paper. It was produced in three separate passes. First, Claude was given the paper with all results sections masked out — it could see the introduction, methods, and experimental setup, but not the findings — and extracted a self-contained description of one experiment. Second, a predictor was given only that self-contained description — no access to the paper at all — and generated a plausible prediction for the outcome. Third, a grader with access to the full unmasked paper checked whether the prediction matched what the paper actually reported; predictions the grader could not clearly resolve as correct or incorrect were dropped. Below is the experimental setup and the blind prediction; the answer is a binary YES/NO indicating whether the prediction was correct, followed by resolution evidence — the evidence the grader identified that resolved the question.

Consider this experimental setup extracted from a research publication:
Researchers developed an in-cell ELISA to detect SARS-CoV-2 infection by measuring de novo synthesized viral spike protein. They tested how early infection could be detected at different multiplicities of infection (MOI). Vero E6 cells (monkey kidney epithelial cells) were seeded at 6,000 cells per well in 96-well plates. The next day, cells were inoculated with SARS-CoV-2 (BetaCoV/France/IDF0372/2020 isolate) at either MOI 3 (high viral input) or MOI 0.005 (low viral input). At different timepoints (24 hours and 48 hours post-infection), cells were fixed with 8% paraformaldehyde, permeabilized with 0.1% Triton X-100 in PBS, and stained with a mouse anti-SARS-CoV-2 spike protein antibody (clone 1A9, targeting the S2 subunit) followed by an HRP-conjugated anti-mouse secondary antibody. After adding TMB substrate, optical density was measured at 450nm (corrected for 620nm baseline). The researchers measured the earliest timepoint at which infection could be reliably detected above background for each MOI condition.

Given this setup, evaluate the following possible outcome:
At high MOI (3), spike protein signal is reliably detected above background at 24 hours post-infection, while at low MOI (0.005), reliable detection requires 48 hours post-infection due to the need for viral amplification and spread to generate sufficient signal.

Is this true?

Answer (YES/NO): YES